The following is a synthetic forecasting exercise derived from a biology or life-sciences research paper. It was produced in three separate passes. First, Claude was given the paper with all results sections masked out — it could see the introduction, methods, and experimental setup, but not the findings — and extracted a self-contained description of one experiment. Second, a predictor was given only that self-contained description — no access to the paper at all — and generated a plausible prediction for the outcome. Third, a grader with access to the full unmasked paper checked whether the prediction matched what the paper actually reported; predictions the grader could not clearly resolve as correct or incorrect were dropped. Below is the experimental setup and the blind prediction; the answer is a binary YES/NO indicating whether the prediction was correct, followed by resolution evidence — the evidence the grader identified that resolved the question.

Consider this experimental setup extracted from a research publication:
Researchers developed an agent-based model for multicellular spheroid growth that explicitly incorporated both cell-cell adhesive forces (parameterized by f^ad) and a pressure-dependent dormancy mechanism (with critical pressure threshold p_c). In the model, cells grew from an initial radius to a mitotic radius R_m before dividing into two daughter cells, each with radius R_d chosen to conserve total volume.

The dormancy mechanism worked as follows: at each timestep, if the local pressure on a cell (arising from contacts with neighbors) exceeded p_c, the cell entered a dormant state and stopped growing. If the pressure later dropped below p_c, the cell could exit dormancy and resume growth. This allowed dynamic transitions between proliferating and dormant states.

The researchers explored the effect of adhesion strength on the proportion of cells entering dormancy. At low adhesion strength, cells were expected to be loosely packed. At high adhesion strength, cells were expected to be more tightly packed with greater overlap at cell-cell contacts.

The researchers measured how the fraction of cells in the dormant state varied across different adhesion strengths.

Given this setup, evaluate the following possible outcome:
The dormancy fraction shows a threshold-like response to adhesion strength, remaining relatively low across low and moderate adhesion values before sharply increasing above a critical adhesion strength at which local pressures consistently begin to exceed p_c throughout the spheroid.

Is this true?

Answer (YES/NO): NO